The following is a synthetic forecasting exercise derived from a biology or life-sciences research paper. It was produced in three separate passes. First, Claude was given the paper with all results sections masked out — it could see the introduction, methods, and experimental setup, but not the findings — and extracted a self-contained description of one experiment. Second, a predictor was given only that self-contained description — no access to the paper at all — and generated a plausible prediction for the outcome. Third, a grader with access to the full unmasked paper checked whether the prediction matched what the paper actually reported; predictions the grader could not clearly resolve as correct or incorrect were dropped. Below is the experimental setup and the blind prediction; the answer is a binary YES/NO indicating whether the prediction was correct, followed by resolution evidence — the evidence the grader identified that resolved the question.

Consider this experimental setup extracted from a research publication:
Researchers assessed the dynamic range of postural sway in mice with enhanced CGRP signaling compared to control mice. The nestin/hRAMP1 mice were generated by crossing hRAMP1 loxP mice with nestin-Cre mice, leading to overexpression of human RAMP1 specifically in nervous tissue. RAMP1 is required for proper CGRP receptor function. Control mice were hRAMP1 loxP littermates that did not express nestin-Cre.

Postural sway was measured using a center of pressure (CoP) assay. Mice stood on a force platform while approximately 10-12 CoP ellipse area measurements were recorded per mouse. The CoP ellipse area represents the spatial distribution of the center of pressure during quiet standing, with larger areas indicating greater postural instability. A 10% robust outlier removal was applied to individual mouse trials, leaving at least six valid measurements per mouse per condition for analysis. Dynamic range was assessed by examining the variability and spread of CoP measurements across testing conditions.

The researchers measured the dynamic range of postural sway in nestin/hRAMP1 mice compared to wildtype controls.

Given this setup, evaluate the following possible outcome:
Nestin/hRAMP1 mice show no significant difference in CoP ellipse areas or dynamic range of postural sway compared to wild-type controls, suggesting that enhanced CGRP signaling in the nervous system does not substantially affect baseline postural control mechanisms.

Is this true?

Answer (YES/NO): NO